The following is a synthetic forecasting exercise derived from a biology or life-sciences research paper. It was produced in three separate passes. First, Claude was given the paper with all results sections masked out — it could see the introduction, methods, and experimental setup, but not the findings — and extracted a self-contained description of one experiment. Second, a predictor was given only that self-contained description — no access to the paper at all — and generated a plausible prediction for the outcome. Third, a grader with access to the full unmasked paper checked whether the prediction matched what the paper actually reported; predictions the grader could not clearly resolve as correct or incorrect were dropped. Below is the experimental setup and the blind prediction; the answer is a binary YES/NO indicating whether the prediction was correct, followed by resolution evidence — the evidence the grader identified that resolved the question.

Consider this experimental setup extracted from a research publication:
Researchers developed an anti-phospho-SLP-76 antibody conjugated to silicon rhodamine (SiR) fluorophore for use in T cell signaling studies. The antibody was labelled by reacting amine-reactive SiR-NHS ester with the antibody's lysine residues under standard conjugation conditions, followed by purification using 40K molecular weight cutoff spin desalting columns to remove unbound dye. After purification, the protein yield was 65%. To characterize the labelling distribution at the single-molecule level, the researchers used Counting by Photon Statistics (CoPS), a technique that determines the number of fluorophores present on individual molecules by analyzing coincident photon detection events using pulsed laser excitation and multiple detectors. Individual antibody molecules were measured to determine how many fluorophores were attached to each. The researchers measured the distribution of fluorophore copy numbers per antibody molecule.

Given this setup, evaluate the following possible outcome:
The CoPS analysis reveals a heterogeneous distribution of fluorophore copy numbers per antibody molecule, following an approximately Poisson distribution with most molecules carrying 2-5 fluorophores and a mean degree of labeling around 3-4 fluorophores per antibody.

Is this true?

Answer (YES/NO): NO